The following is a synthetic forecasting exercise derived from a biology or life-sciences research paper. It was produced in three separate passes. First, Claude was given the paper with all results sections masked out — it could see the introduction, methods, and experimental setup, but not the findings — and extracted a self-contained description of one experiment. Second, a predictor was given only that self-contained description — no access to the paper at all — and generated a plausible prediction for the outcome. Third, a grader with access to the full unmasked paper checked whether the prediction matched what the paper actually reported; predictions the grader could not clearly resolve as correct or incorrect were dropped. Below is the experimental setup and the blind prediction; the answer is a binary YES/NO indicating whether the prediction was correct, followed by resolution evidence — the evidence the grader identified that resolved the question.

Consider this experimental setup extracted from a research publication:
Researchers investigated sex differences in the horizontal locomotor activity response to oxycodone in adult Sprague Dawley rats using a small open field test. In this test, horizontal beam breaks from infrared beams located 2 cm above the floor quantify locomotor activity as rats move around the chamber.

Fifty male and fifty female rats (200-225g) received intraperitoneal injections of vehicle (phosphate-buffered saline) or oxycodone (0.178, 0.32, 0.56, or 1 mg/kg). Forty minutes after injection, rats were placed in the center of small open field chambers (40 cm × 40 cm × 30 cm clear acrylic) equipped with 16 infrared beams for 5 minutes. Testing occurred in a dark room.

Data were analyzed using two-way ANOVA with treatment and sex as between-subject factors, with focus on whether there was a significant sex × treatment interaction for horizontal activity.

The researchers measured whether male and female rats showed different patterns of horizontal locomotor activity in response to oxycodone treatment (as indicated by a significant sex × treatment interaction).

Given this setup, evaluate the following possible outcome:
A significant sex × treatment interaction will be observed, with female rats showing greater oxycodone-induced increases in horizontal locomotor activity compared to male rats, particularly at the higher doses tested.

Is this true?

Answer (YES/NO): NO